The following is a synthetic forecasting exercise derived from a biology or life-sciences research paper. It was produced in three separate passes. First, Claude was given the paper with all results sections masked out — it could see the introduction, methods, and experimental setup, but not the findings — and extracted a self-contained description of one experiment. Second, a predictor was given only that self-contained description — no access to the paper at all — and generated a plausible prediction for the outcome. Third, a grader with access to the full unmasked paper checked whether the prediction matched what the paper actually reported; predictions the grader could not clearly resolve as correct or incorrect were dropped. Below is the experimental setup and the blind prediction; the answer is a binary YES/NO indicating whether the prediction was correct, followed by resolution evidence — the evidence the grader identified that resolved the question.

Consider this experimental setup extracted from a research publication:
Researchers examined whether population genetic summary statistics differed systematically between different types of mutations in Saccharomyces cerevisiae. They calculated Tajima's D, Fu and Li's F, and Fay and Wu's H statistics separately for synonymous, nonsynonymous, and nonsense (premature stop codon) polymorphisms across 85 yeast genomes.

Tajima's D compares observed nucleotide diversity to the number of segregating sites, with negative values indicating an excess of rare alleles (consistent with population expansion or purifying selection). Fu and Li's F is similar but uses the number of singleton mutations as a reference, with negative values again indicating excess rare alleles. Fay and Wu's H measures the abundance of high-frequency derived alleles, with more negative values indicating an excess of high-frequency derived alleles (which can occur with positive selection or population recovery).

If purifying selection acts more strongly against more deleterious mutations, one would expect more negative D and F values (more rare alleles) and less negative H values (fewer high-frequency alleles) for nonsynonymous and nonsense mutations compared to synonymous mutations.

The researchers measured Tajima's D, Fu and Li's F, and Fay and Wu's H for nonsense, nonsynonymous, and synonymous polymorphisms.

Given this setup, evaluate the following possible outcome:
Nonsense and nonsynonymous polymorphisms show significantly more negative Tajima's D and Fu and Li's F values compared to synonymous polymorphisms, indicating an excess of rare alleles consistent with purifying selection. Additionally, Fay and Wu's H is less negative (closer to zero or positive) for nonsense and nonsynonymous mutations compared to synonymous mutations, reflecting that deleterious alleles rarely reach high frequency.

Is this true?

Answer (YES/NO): YES